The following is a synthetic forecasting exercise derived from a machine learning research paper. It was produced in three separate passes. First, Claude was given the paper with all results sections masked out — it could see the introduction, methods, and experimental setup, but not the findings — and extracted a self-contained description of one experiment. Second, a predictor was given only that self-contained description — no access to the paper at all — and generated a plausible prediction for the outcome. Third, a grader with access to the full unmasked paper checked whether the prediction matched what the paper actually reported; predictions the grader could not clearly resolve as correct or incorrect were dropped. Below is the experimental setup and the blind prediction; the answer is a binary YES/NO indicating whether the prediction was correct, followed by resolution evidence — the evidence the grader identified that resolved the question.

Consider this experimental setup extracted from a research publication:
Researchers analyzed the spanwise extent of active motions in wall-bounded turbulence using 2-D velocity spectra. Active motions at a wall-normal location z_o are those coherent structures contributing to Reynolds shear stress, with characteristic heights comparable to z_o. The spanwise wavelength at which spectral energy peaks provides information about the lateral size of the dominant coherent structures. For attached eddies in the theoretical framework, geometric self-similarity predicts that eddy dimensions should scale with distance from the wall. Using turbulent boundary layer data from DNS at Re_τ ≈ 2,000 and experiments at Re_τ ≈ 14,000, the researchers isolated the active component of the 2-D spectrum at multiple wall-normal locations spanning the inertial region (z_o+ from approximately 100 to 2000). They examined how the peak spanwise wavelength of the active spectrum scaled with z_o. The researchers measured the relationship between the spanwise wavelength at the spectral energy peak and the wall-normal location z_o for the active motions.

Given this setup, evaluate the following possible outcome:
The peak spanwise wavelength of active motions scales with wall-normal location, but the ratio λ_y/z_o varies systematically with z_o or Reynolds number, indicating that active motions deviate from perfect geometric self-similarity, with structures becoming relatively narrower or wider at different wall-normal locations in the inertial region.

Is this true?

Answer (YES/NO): NO